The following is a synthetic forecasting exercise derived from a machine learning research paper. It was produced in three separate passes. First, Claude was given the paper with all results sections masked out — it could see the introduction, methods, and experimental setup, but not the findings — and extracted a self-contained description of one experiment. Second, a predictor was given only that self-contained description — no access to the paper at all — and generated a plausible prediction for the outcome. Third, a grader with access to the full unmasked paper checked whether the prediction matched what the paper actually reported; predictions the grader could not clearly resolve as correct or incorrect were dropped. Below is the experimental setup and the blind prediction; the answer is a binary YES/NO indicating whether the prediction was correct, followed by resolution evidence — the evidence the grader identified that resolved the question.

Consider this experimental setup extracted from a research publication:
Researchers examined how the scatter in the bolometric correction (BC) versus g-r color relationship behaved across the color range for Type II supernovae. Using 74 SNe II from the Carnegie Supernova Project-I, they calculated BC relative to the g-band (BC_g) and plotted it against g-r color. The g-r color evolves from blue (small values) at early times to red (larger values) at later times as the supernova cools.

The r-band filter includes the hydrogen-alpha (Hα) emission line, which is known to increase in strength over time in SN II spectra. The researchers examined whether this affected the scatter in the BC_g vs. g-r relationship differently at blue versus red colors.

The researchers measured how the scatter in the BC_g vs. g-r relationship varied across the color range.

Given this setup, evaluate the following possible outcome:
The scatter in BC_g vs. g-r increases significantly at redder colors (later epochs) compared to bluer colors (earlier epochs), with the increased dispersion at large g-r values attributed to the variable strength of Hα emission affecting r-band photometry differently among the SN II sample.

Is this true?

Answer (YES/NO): YES